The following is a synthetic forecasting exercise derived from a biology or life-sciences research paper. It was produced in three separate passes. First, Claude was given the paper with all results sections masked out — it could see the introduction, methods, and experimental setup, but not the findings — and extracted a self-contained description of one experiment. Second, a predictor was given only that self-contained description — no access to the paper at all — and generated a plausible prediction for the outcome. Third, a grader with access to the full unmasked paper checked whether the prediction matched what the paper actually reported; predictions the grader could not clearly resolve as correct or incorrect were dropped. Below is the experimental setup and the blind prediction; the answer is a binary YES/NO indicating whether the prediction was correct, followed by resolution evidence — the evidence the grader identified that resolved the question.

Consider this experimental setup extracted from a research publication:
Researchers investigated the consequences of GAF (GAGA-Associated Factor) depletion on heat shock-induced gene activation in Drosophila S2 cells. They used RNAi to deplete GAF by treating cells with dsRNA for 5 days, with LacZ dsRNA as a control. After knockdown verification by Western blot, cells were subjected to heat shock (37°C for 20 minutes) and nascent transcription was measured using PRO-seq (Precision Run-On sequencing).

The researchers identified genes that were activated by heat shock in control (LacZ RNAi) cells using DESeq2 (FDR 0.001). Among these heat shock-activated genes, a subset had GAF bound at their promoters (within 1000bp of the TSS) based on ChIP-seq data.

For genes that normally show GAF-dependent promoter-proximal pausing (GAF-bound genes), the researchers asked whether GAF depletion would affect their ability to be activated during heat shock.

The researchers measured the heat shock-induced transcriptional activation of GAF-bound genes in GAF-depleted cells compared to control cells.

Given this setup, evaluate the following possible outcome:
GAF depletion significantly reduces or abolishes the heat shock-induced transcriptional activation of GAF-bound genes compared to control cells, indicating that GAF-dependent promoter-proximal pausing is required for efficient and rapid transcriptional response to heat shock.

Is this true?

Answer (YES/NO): NO